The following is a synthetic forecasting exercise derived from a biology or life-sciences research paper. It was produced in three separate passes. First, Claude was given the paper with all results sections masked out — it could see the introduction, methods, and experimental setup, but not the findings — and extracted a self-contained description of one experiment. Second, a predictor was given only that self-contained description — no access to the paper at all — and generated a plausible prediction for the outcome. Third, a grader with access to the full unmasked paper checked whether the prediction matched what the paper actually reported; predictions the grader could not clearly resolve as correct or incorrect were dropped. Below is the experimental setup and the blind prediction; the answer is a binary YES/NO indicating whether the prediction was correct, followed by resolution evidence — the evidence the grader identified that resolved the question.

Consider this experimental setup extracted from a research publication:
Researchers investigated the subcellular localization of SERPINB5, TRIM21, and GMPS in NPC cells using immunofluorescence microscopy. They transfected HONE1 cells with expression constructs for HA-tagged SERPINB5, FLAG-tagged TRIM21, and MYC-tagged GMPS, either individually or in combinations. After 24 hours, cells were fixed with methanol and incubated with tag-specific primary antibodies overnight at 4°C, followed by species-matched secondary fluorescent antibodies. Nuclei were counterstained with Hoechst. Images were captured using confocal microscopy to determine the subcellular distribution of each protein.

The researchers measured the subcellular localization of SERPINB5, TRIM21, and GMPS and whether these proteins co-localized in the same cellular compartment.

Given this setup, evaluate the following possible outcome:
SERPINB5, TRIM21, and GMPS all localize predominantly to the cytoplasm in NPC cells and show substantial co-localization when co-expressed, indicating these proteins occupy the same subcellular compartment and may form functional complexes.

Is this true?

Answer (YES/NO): NO